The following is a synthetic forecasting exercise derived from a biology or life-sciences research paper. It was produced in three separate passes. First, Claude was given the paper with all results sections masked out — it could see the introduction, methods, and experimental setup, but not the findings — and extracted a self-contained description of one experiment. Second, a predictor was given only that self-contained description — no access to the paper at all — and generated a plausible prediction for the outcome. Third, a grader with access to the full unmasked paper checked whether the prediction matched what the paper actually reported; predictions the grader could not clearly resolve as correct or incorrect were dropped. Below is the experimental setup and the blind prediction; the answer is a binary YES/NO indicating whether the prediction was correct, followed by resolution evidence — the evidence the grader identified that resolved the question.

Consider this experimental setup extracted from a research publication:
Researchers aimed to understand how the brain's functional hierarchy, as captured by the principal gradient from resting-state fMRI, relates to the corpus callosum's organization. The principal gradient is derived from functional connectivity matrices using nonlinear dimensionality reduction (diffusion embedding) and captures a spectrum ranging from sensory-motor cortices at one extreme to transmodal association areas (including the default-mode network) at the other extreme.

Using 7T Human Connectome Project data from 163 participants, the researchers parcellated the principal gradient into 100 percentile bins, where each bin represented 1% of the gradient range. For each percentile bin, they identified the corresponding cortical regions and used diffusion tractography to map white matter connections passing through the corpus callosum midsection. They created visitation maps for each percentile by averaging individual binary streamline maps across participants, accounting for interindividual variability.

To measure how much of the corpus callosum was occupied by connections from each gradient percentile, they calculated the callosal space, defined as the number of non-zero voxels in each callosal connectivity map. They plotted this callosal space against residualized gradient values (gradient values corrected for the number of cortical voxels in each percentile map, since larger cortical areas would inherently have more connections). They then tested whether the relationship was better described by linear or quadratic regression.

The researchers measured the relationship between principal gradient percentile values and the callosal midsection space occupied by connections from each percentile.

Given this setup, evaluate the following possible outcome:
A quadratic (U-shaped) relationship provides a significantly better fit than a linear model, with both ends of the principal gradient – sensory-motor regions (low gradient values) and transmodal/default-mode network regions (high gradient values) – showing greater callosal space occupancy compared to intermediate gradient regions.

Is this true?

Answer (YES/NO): NO